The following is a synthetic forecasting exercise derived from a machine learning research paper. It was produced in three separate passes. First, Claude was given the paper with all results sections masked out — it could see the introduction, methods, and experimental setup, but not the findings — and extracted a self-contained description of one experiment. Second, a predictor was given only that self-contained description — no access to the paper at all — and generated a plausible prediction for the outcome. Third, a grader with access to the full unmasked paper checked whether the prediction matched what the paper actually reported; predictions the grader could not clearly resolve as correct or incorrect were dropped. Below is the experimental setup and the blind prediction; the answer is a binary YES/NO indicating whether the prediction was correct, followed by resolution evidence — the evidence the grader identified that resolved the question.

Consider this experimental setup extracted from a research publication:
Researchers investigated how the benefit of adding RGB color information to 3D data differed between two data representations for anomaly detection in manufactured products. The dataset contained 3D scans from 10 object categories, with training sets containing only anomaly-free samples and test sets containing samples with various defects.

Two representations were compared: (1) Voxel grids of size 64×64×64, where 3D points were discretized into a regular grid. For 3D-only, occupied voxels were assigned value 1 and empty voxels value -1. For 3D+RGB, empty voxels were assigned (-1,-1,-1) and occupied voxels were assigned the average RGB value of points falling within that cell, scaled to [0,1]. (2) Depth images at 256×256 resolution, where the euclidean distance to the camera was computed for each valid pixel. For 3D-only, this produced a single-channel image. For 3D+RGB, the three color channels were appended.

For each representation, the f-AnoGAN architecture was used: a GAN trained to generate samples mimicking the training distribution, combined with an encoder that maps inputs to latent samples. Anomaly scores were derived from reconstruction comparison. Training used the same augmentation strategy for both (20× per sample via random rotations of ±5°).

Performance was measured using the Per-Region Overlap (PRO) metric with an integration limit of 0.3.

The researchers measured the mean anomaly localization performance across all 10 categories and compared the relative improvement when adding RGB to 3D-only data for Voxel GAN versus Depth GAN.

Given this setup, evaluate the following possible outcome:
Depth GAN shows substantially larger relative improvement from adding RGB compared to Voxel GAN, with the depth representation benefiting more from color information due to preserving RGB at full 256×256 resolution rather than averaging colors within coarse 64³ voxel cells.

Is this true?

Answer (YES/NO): YES